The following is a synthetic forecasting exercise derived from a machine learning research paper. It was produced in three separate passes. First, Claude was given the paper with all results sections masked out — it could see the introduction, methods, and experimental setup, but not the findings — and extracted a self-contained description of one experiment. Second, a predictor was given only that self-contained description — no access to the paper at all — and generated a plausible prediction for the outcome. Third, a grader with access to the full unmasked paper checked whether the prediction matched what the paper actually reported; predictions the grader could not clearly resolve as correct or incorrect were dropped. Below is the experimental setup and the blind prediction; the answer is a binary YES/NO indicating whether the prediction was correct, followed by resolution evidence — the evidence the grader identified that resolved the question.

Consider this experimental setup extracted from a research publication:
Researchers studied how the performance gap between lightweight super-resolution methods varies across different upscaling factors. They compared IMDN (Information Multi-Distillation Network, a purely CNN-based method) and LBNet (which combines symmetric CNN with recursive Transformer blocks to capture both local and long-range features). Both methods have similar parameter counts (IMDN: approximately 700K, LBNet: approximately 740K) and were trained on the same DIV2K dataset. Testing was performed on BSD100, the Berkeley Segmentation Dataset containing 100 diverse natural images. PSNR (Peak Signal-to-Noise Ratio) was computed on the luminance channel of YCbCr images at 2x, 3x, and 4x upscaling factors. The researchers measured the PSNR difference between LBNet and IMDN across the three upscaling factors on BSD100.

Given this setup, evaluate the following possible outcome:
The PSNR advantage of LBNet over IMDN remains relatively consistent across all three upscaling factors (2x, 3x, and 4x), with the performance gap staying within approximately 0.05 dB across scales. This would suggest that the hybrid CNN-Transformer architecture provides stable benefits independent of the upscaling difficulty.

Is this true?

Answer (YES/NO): NO